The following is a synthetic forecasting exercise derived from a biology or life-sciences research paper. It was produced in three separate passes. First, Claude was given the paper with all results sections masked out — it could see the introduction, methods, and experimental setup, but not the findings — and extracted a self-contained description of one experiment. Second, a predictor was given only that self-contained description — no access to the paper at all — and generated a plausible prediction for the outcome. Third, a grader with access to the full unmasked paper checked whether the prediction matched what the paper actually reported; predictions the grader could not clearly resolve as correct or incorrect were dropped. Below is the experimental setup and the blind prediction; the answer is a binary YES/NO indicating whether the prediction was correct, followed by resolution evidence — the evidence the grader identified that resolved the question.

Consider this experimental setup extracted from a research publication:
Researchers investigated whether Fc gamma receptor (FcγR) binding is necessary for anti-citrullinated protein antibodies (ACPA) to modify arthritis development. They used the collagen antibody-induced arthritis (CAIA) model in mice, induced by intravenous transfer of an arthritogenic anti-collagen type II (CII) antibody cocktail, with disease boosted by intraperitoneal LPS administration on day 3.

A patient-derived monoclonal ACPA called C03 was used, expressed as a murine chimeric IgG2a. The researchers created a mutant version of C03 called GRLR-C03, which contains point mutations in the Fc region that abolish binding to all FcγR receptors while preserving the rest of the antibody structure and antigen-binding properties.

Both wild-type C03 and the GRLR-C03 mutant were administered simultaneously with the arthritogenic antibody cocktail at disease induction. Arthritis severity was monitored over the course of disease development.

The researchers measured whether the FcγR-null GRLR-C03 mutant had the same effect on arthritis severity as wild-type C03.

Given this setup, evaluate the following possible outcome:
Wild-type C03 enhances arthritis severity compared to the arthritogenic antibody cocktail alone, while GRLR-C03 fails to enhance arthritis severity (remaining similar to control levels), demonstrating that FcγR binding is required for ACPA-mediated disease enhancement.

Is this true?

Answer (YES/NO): NO